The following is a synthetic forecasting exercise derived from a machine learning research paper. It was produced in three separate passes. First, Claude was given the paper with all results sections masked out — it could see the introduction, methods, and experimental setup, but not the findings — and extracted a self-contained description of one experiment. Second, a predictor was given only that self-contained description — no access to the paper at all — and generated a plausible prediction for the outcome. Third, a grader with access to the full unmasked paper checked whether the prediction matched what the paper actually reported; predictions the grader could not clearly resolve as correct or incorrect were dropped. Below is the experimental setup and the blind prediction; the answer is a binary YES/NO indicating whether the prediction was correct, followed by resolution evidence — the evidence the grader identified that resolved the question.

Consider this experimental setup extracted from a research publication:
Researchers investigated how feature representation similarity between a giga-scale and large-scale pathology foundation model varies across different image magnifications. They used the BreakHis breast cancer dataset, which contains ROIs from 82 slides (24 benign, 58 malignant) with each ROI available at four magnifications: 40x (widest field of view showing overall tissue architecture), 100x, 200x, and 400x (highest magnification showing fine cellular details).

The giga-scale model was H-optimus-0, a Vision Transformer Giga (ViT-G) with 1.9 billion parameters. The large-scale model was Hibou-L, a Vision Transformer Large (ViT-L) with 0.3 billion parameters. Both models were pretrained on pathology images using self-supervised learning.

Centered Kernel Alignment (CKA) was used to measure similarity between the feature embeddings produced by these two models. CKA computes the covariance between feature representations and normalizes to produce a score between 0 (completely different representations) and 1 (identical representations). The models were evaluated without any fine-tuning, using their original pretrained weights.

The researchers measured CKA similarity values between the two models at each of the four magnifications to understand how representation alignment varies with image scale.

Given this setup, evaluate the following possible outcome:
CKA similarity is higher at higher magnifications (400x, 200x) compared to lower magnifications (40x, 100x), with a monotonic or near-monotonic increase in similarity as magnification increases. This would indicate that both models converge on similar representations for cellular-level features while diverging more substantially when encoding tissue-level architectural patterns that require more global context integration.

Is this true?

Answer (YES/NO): NO